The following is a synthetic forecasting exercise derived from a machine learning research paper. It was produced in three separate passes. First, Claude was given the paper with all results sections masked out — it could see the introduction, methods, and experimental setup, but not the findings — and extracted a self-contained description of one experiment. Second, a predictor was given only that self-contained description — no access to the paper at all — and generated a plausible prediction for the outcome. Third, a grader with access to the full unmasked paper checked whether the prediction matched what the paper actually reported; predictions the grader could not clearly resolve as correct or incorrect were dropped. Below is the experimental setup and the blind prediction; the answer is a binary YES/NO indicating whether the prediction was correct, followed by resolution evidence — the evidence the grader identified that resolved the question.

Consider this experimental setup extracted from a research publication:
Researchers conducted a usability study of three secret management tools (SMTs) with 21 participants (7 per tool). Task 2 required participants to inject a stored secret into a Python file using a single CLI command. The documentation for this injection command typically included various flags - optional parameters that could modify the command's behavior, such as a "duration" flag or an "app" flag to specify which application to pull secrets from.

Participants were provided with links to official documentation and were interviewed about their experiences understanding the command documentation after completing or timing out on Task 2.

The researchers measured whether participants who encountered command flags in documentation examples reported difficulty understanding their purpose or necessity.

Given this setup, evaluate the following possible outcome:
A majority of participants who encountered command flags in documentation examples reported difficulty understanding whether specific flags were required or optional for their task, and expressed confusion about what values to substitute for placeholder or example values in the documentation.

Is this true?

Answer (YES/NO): YES